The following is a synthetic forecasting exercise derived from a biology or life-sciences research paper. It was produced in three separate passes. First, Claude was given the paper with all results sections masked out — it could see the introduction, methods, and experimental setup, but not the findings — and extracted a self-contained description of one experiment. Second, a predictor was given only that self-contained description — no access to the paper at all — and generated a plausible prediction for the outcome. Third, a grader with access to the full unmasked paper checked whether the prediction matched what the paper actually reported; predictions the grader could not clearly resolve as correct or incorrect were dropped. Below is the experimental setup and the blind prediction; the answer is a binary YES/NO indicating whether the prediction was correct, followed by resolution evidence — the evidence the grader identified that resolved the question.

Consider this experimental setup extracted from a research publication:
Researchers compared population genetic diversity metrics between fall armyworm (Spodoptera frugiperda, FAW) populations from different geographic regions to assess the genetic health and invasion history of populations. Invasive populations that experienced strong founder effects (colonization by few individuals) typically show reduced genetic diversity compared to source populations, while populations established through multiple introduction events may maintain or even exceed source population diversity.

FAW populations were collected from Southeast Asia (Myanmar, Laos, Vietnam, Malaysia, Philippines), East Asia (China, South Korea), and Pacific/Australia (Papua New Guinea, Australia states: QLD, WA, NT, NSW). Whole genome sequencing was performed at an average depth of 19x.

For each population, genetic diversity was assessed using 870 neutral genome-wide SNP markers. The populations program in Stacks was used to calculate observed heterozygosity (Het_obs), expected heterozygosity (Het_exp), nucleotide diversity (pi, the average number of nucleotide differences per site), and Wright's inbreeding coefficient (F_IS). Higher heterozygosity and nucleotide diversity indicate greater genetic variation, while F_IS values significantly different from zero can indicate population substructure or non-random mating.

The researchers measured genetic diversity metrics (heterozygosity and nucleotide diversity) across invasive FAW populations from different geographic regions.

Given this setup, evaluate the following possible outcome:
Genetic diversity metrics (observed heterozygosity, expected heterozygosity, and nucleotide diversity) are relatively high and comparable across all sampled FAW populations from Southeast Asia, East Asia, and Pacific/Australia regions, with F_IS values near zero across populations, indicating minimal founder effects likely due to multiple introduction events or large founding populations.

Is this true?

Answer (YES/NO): NO